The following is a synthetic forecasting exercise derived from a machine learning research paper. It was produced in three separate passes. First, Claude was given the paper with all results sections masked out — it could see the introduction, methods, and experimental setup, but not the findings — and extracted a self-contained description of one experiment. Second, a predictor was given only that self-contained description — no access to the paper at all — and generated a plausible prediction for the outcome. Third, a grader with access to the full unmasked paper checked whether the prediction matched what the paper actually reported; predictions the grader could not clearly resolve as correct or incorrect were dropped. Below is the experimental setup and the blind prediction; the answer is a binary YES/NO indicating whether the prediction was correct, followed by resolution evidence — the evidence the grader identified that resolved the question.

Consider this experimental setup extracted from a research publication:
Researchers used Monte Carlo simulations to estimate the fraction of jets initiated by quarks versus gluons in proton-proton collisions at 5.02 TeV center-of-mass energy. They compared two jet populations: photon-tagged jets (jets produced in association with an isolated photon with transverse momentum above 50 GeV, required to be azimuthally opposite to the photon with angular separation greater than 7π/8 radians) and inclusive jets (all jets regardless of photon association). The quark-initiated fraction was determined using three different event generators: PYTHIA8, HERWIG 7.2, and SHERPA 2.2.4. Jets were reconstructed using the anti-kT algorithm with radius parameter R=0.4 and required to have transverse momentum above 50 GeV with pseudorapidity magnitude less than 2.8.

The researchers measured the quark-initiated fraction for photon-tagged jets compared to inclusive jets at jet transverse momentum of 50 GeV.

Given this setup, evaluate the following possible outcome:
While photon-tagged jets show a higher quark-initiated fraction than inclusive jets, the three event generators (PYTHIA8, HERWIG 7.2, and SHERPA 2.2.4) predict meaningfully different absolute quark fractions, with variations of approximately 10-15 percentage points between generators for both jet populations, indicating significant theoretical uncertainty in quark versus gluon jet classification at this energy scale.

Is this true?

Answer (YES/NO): NO